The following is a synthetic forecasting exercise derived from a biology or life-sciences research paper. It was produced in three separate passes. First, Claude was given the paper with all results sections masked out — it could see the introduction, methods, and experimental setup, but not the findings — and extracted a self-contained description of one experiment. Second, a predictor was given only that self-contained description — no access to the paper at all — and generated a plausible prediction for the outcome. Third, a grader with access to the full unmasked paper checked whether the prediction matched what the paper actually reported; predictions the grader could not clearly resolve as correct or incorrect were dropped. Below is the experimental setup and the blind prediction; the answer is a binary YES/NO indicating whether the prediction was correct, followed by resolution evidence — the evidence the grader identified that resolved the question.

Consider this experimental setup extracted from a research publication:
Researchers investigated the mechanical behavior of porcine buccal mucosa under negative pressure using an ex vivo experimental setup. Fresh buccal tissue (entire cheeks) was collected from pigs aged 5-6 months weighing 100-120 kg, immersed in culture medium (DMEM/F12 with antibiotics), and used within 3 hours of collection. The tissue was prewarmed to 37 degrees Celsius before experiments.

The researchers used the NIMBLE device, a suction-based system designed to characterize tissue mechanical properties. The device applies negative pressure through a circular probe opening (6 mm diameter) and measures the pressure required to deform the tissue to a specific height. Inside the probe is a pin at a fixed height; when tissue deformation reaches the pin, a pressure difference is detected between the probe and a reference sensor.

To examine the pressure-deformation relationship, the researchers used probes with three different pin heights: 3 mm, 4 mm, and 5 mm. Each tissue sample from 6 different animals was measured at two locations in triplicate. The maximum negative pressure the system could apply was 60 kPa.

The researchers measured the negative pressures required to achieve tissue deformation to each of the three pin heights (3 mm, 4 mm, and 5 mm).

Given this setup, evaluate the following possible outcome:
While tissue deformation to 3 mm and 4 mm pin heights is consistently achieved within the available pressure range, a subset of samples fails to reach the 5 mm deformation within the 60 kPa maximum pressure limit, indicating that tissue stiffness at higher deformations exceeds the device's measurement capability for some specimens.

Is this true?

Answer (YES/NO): NO